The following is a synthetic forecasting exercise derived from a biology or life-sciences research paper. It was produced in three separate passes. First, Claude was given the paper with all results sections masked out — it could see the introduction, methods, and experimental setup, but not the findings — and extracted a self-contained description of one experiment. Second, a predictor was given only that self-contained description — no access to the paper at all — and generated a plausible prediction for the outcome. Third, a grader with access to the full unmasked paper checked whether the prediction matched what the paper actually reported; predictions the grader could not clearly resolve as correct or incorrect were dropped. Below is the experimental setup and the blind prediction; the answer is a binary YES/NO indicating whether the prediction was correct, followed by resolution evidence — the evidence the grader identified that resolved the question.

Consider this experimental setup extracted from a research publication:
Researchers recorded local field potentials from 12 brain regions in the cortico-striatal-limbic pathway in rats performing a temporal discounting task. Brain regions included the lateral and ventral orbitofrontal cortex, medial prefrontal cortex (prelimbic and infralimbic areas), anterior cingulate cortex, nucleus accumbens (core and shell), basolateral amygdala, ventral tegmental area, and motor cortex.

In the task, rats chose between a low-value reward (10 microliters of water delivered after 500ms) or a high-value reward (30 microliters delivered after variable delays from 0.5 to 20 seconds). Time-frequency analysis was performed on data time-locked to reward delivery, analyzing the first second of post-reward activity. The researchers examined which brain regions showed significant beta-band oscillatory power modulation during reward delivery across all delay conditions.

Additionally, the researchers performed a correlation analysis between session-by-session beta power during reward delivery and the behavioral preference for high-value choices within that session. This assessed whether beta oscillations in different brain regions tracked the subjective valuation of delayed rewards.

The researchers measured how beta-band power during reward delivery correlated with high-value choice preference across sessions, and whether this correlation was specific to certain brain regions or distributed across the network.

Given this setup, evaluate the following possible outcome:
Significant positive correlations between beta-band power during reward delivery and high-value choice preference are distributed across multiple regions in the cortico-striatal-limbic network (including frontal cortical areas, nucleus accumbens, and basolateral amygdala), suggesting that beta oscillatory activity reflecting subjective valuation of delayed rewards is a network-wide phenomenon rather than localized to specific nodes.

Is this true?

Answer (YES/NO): YES